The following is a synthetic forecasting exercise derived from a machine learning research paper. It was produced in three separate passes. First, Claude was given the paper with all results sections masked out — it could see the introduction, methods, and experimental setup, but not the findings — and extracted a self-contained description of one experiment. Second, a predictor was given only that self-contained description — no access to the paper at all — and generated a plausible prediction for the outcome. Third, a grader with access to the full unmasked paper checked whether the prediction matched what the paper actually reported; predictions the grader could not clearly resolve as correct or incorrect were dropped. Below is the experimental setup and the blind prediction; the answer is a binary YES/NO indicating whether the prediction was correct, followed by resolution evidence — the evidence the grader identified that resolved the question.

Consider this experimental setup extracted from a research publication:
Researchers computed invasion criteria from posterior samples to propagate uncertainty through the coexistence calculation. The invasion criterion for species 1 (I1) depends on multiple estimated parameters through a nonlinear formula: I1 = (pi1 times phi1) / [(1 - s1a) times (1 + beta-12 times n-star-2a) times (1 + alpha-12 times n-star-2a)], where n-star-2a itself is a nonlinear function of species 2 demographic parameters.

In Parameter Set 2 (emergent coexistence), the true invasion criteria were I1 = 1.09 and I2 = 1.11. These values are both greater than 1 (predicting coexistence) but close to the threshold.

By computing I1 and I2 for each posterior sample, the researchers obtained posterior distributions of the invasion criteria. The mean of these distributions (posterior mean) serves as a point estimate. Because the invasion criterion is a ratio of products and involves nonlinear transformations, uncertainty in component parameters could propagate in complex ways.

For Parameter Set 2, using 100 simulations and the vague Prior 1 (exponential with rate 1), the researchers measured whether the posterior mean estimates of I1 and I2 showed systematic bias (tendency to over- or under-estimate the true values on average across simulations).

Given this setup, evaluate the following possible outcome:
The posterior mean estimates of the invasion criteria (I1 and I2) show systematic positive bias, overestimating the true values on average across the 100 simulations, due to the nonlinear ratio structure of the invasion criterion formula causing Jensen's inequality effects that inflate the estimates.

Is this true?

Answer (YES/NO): NO